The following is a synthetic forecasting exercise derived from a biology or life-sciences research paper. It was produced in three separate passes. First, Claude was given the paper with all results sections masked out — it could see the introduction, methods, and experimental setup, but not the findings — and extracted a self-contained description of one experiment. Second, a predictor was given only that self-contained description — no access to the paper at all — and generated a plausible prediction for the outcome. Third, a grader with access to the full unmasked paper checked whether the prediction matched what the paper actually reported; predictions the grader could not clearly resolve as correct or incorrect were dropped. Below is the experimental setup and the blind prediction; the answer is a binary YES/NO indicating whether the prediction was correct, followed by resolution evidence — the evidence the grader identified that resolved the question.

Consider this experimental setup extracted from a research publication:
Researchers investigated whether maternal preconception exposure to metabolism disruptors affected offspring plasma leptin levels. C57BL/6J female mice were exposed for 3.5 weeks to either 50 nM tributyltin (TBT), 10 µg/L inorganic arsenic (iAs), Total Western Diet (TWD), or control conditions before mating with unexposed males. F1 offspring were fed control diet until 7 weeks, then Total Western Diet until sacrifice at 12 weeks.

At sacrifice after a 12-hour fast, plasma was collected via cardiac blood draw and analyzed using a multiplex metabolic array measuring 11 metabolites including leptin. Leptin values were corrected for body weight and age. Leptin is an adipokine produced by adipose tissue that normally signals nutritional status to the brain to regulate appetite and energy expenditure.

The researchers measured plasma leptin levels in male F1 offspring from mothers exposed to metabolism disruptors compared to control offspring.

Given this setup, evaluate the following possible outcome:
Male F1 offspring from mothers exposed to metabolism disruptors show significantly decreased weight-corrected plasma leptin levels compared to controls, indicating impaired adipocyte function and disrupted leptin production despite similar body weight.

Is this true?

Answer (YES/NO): NO